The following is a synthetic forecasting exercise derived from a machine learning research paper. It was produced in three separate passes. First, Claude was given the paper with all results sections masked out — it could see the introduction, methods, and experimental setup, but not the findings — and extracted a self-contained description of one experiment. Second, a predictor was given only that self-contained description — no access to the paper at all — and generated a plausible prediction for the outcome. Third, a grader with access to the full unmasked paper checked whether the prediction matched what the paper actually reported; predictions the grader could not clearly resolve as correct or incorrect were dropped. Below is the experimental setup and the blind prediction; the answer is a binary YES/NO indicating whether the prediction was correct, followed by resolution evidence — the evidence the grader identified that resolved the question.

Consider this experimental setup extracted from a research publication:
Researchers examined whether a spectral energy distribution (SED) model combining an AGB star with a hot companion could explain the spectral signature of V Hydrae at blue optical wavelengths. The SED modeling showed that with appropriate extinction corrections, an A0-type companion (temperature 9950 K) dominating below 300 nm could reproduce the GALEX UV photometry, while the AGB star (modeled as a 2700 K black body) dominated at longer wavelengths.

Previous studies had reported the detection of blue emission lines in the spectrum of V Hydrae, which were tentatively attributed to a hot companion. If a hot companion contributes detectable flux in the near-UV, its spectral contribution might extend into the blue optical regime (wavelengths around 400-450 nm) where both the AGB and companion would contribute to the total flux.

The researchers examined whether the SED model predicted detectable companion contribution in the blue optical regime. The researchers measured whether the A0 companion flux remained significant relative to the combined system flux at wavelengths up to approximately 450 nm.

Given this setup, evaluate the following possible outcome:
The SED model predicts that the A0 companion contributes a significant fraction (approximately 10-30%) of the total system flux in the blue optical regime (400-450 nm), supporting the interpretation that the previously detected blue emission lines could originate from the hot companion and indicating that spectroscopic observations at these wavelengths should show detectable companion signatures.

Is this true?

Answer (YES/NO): YES